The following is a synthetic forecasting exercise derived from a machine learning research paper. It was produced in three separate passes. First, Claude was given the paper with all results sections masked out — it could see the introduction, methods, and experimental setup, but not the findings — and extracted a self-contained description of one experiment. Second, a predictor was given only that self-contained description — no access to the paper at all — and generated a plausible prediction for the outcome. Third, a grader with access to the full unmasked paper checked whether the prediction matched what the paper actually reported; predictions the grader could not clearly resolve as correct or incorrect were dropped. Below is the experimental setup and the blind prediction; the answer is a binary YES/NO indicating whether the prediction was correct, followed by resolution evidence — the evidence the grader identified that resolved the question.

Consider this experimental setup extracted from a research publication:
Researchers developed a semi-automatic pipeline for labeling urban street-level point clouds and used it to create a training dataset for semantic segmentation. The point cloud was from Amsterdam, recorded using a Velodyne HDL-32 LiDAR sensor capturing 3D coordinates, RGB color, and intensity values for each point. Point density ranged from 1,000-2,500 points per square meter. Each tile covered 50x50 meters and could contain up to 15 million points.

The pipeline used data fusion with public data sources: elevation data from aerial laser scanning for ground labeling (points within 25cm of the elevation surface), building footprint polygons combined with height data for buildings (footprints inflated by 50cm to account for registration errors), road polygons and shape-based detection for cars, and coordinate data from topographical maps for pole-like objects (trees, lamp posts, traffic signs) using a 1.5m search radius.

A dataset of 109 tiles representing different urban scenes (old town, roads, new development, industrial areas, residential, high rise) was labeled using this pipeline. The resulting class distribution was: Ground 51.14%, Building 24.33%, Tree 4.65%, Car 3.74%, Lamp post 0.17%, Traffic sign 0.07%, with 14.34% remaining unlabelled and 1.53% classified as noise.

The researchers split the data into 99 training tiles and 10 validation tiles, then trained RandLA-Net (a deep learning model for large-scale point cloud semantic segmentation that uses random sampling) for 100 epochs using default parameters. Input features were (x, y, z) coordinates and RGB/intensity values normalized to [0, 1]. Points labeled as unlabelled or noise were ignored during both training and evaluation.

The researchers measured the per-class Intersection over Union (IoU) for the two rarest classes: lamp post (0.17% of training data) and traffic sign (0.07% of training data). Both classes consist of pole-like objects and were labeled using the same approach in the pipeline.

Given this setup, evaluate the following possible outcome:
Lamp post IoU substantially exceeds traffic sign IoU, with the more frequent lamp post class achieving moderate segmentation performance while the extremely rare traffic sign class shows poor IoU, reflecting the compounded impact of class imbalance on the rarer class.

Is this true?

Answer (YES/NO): NO